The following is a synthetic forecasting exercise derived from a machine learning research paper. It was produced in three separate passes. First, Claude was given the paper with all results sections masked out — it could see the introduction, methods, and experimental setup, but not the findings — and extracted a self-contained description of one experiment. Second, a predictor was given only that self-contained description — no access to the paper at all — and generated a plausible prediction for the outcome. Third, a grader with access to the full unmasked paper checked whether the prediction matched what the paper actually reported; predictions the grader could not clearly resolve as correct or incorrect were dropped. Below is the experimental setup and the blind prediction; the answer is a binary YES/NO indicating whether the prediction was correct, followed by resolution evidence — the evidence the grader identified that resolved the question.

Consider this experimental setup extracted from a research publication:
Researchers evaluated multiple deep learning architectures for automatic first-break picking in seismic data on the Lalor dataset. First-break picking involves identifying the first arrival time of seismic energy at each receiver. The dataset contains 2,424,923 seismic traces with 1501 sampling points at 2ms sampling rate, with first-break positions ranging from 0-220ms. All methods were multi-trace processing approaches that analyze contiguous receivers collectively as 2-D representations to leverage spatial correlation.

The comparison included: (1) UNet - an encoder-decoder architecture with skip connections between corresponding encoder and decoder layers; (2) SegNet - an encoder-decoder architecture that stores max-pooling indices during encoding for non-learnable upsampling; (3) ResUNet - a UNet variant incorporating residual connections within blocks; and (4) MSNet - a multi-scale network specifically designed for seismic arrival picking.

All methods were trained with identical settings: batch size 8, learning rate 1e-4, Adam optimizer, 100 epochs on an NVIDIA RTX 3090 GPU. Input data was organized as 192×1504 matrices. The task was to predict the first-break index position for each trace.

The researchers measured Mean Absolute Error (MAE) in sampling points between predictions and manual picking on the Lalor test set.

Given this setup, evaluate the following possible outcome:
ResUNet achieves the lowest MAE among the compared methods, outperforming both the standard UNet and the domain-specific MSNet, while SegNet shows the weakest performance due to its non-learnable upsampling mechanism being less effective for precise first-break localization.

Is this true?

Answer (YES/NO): NO